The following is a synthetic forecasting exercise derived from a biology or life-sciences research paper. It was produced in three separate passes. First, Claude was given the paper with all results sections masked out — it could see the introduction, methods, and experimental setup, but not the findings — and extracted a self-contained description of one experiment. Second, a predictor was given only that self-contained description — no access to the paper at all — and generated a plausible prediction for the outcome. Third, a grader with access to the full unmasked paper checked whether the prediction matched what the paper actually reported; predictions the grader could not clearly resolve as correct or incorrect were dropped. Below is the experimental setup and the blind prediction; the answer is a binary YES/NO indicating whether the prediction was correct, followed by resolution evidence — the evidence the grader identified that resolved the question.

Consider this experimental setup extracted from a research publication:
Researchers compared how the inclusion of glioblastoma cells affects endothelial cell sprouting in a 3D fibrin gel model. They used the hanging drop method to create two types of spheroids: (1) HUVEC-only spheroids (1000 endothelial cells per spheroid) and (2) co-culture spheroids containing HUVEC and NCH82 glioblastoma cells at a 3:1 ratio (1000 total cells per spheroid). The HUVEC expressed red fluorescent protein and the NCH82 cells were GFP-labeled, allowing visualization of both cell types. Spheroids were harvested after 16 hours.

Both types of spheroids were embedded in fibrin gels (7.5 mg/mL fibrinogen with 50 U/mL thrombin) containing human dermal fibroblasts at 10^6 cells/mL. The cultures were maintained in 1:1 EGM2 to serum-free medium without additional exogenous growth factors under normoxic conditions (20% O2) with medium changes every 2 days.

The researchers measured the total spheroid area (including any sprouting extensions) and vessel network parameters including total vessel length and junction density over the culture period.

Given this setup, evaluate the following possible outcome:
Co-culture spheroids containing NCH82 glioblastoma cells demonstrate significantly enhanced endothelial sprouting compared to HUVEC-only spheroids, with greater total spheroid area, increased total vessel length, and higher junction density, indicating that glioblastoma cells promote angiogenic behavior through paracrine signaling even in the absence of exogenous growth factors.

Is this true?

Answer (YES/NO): NO